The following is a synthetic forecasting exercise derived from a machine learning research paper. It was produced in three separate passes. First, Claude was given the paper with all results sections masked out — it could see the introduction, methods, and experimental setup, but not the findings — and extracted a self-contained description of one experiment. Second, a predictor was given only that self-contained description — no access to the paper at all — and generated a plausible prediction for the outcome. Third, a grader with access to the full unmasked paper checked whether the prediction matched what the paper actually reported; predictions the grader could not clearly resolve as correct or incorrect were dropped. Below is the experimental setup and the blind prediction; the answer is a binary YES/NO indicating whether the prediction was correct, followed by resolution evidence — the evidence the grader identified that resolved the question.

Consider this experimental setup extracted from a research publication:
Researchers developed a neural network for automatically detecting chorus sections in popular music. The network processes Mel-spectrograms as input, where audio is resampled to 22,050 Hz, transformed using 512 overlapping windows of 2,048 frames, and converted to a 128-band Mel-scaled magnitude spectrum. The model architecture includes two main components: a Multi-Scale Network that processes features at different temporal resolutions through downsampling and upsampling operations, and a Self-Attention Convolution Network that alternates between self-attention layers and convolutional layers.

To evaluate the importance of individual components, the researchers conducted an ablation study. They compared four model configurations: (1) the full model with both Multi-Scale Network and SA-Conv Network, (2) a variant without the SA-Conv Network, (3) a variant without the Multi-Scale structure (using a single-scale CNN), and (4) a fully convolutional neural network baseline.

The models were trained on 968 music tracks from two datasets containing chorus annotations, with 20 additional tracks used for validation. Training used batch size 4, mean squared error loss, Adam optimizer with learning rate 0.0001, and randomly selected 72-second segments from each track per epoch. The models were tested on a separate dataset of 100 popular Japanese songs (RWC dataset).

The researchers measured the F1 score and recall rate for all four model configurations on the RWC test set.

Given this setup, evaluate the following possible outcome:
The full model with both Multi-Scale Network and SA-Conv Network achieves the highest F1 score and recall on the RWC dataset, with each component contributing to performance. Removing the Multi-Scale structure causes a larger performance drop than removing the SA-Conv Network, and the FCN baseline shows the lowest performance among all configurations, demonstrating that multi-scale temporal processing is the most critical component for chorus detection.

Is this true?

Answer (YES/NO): NO